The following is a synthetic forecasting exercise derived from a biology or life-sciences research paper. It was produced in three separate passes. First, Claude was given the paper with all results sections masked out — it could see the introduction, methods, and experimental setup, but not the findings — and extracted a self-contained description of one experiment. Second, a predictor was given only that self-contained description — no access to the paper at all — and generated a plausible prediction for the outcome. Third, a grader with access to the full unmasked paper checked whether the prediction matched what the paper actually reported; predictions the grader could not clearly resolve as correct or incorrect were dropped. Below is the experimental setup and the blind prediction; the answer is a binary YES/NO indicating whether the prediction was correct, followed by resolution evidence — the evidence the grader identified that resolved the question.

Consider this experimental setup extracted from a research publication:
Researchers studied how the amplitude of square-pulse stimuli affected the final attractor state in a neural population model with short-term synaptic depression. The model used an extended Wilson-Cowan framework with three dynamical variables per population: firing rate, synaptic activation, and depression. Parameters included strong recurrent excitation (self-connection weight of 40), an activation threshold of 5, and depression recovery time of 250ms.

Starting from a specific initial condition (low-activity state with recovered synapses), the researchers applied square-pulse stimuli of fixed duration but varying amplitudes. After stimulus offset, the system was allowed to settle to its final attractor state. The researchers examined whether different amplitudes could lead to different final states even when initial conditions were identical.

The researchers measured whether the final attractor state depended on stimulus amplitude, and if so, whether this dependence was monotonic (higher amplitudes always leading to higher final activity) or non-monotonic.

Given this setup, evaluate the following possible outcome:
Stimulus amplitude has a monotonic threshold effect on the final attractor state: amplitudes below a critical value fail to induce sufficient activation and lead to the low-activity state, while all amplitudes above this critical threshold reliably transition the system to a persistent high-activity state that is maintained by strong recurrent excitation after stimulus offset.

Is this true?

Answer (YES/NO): NO